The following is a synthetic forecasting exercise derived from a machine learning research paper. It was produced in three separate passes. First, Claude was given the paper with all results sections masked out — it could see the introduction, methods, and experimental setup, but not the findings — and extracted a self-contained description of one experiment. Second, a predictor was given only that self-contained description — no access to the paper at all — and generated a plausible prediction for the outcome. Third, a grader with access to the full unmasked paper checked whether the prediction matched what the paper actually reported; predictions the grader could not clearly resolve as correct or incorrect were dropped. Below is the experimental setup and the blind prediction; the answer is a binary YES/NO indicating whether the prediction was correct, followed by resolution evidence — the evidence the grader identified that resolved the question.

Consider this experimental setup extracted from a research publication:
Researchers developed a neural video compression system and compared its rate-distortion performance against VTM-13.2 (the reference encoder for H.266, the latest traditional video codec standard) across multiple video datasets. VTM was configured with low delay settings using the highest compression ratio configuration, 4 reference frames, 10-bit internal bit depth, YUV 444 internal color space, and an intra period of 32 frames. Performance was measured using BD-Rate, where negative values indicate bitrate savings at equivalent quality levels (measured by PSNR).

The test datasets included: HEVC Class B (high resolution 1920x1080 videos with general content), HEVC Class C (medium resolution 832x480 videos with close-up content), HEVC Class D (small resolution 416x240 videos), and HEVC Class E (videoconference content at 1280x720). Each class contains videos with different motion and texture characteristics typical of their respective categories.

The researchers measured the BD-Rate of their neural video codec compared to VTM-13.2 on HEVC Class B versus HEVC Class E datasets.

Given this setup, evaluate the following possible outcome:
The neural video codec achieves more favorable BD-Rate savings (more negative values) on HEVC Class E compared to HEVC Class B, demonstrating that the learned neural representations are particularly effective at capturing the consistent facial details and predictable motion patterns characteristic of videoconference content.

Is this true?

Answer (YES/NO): NO